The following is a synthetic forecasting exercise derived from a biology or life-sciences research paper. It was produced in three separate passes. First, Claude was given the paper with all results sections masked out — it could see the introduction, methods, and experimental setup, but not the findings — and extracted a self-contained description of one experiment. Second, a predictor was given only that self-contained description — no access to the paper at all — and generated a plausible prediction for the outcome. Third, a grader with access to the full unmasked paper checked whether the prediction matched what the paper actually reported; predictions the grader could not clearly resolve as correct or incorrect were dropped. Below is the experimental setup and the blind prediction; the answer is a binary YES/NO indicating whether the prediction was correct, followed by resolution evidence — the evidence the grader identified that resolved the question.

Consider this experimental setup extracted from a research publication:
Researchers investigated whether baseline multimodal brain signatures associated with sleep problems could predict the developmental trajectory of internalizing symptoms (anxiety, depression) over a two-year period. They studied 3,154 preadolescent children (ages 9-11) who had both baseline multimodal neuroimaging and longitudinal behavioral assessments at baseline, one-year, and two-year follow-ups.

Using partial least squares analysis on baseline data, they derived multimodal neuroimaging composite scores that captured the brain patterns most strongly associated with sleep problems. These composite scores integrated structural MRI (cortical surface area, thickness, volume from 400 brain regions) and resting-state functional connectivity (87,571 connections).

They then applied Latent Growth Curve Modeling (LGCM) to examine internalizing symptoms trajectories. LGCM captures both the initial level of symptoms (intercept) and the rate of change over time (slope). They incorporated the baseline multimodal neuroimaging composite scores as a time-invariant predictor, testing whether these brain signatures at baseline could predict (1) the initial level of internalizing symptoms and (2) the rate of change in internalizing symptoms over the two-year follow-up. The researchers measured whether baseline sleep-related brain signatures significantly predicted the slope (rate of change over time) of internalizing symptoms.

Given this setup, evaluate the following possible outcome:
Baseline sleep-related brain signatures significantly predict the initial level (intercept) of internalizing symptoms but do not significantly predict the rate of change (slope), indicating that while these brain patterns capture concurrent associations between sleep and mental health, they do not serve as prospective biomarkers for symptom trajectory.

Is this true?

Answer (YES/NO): NO